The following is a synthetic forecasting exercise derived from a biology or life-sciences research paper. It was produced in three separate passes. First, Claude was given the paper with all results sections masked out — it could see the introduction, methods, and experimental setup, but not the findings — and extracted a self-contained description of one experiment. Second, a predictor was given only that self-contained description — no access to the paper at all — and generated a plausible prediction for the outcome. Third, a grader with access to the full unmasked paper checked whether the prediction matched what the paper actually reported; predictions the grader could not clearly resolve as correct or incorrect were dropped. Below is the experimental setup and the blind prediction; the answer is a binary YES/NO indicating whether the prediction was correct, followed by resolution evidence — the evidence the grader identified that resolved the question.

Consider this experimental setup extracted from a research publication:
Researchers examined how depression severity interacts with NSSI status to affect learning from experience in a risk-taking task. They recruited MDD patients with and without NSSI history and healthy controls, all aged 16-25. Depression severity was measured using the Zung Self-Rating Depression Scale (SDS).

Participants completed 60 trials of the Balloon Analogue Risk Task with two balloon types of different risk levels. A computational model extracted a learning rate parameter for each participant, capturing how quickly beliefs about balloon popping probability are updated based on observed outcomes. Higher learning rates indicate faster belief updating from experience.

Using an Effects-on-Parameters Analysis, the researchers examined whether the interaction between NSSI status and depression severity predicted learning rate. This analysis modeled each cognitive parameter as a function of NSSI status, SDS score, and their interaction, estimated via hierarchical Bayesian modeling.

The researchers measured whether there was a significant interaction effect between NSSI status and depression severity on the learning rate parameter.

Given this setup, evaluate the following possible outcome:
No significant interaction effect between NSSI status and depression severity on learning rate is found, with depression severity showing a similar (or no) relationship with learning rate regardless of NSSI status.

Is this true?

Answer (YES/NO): YES